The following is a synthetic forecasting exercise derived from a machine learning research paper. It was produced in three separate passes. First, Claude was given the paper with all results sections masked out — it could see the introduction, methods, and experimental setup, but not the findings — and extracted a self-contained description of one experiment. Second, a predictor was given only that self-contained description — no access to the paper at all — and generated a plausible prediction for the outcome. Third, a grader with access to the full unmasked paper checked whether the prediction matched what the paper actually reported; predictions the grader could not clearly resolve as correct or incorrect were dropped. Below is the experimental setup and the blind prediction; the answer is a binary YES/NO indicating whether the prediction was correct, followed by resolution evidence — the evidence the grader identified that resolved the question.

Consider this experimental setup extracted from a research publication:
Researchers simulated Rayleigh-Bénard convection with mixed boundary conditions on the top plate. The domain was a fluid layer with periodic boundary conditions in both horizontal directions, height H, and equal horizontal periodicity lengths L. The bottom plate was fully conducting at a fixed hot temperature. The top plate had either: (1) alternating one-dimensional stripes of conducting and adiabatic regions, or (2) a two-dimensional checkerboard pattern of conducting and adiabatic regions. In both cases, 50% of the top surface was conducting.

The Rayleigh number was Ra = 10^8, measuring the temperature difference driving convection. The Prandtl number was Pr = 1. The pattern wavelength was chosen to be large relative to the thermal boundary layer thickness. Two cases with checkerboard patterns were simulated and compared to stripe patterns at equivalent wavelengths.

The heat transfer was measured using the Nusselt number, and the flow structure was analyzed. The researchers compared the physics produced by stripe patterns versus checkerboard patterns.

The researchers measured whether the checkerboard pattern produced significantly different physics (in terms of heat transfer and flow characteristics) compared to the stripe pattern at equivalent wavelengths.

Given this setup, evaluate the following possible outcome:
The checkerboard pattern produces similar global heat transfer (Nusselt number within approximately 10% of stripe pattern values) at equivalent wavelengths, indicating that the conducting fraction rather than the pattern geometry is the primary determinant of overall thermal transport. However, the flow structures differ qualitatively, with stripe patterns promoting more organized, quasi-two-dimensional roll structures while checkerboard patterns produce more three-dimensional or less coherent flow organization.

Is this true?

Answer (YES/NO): NO